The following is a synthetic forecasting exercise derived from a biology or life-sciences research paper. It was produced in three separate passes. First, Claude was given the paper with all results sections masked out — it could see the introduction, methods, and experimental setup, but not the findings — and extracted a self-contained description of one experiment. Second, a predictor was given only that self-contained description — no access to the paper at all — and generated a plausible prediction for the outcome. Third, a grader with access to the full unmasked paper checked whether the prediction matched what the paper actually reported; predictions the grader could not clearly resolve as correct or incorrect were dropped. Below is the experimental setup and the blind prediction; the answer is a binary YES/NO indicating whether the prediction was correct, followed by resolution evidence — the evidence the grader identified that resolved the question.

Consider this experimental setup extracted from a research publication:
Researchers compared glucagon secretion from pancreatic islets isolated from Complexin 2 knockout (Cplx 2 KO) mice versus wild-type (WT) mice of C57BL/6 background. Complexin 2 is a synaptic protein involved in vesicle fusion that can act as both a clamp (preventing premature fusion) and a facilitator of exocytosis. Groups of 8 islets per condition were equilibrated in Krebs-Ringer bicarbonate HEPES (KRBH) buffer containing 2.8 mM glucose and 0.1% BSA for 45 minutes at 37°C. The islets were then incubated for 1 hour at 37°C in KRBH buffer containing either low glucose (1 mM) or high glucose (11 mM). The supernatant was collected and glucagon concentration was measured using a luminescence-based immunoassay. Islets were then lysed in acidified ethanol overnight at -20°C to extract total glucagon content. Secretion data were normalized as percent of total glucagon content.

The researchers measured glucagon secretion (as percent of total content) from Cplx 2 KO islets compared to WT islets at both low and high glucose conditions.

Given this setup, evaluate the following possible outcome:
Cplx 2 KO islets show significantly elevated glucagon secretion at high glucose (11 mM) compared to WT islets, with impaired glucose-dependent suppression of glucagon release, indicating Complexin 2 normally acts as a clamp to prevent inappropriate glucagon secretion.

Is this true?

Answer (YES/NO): NO